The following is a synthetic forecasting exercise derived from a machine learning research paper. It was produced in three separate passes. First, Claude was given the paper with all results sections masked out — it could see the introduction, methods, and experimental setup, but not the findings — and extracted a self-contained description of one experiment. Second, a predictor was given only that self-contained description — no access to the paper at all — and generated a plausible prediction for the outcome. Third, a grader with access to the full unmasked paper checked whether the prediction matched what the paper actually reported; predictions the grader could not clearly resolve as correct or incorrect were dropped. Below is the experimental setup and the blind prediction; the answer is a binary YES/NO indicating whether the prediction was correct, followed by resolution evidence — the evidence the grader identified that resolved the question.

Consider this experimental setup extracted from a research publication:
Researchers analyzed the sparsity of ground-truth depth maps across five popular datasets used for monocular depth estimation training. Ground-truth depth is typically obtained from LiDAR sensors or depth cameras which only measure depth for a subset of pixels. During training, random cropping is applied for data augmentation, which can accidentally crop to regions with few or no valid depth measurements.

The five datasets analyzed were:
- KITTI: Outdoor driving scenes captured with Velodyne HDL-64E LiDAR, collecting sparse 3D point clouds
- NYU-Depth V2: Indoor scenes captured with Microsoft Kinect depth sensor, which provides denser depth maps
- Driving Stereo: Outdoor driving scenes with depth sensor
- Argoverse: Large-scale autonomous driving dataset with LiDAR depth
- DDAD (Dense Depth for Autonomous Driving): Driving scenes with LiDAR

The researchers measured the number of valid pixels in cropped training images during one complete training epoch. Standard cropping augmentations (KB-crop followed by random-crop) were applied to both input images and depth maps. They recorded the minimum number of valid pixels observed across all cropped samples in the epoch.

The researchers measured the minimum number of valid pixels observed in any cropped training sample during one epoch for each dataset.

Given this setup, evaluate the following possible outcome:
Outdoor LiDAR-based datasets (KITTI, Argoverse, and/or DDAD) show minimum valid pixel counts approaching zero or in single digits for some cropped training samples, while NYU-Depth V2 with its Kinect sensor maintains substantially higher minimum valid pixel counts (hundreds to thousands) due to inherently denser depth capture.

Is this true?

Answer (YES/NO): NO